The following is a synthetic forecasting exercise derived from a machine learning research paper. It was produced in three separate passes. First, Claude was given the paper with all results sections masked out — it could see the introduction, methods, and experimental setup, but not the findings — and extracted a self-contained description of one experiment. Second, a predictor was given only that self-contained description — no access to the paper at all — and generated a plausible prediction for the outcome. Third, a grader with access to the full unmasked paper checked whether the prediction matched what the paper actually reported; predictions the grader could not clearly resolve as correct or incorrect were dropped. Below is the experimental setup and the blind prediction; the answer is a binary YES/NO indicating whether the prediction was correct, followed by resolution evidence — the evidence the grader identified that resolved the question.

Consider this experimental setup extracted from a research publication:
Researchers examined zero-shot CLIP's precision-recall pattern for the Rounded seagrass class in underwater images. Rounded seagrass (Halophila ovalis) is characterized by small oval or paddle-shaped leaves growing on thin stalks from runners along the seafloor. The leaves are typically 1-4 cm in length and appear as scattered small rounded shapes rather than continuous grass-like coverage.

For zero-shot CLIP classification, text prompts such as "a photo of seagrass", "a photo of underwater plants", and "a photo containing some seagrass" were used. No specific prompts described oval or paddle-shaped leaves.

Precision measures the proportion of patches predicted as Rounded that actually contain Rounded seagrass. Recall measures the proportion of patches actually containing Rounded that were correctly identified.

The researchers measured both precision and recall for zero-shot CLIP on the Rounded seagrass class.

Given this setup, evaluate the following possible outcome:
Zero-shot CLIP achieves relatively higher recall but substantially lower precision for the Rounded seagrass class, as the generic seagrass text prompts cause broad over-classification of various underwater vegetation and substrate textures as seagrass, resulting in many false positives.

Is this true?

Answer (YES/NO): NO